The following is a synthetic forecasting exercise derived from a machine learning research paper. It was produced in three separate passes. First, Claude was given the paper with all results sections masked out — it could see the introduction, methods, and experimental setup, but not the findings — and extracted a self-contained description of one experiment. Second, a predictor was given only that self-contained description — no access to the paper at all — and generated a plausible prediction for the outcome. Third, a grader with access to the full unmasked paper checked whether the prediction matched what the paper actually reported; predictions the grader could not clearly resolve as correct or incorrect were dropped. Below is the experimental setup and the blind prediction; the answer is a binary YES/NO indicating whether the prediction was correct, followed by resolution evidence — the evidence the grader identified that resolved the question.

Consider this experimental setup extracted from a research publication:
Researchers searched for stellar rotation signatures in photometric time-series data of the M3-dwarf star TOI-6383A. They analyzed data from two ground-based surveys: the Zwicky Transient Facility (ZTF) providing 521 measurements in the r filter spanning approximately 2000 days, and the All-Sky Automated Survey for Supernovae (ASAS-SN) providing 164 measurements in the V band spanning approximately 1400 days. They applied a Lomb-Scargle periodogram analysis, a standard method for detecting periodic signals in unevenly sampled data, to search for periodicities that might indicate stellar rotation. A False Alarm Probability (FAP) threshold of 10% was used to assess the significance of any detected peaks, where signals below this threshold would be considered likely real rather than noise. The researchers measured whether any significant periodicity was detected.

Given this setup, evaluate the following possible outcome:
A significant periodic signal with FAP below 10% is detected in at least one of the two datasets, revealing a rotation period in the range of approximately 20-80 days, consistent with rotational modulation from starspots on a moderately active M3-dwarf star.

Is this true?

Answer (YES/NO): NO